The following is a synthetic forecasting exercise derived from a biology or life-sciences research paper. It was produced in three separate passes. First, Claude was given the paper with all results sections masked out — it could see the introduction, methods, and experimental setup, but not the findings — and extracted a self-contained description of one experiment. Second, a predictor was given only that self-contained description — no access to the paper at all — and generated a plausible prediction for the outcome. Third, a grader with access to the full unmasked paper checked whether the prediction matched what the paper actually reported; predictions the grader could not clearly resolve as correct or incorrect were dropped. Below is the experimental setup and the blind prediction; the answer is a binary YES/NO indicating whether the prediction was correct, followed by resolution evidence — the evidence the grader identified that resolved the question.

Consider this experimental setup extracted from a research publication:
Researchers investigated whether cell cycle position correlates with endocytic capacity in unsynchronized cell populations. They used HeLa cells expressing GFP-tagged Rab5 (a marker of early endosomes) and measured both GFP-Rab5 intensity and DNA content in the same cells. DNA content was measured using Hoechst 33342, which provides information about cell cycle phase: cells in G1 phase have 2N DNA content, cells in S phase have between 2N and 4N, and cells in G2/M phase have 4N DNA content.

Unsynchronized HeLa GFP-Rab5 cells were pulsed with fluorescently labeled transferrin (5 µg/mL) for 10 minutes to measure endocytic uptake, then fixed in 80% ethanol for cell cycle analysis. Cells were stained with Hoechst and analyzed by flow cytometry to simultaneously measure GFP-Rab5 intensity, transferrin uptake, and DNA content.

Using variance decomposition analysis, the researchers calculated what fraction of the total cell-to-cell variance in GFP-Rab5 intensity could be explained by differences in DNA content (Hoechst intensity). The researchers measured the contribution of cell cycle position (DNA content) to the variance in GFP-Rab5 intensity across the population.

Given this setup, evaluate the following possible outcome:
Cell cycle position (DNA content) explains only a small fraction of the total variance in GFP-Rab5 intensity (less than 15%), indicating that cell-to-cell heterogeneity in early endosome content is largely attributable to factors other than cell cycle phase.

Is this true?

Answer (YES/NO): NO